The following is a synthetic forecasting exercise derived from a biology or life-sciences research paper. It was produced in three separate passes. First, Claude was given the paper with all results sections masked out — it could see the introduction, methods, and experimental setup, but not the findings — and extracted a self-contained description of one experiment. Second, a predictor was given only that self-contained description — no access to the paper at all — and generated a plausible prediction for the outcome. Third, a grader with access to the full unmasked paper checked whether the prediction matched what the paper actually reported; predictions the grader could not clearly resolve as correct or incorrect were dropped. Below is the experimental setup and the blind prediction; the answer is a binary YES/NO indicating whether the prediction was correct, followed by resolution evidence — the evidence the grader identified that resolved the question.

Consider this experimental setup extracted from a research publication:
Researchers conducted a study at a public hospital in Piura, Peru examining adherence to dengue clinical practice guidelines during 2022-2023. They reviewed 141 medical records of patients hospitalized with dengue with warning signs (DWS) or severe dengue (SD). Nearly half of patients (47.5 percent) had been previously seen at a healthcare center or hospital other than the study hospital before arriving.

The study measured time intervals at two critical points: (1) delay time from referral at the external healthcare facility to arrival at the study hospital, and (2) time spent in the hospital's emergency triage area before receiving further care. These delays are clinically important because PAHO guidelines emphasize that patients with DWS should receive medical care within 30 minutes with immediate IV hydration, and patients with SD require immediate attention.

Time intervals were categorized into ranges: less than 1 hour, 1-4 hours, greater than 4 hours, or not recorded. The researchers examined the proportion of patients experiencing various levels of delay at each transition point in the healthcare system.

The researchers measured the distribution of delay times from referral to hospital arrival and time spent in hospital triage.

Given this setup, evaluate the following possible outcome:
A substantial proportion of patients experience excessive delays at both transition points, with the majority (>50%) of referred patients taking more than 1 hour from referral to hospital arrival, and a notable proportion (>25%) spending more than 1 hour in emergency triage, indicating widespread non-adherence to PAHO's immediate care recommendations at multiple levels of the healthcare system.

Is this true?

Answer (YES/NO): YES